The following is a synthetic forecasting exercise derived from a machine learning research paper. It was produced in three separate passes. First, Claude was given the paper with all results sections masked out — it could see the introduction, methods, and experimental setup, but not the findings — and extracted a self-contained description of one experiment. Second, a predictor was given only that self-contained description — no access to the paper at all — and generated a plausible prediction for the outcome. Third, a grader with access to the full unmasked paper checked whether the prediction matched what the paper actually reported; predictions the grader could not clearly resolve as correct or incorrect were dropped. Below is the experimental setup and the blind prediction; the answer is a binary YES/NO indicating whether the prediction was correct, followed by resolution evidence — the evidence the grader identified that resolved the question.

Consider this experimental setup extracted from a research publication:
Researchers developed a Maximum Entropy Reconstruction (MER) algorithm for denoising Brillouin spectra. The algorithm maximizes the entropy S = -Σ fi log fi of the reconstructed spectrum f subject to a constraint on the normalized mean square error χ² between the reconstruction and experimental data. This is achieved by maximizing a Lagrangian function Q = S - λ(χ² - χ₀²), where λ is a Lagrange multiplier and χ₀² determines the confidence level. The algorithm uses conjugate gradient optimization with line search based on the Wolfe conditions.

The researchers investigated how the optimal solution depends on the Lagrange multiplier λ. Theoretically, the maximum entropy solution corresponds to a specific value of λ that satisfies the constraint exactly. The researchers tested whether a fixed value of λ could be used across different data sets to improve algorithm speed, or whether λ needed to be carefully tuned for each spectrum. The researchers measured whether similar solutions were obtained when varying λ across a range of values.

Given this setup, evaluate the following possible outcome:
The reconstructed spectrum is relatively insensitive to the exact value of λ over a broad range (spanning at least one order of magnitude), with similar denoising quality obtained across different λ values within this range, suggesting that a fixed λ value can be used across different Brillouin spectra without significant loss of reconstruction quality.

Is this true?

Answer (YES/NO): YES